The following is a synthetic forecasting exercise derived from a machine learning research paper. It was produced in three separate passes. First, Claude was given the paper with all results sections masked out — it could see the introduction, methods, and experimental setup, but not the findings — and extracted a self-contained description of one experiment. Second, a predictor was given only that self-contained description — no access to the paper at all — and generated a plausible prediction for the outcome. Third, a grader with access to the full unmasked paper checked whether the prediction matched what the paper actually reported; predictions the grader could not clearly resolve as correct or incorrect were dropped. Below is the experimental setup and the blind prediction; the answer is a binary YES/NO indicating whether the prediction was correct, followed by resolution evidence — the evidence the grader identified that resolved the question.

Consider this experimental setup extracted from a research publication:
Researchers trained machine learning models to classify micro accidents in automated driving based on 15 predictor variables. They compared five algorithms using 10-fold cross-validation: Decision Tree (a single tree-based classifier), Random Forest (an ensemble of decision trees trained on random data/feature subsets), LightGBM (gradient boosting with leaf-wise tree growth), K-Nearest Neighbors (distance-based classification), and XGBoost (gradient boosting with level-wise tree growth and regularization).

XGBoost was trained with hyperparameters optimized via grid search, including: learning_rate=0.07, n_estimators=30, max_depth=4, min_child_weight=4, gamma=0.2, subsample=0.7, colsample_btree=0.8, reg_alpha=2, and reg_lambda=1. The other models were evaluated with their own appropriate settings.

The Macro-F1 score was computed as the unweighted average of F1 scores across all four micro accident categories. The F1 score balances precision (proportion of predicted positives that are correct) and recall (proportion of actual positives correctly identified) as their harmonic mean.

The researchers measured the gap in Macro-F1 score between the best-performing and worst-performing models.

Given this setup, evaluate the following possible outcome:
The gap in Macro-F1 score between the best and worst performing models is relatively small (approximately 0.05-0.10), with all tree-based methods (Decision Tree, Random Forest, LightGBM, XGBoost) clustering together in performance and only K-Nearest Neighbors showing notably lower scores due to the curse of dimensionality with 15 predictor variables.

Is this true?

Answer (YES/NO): NO